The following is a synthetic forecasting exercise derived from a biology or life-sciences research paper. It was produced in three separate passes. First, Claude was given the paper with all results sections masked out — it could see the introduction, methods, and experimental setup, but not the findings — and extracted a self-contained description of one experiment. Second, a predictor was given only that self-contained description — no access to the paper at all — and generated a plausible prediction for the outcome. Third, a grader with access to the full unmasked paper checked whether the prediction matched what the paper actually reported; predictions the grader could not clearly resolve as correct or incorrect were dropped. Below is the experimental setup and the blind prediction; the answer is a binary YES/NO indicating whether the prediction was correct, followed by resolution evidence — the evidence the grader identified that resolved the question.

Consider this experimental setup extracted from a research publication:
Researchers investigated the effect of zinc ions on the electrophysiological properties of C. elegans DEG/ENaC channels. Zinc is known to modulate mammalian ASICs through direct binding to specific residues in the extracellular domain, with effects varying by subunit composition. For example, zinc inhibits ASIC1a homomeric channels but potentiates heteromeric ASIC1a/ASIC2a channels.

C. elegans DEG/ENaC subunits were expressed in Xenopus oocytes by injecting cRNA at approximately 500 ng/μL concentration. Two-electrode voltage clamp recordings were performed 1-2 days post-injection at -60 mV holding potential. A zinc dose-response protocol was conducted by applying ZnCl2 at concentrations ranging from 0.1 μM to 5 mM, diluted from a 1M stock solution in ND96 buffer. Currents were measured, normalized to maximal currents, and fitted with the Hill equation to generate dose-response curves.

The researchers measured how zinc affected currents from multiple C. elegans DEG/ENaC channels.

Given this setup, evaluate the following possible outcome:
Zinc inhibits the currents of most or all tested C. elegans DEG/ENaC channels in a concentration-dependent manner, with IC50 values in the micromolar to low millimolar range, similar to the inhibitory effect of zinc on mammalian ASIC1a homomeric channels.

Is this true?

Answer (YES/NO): YES